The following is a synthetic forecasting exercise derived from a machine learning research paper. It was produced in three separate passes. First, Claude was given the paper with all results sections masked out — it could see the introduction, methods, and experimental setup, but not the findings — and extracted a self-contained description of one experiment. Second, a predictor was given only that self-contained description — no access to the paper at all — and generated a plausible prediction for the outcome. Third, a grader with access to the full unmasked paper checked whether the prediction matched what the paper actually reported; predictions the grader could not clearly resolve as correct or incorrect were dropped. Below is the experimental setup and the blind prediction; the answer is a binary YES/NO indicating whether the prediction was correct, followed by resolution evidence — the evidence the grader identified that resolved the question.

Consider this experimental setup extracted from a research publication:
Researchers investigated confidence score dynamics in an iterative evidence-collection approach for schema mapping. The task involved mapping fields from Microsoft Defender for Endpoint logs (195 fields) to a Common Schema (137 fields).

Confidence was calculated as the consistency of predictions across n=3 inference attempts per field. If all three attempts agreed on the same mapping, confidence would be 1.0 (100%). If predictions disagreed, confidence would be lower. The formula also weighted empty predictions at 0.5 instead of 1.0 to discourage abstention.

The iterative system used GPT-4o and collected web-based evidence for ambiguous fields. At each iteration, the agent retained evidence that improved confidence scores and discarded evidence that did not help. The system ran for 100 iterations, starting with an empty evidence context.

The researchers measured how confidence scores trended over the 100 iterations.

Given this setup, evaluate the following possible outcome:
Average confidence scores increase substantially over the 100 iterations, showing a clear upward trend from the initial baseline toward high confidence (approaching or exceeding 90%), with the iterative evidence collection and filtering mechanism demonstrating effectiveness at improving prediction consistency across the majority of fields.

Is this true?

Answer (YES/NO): YES